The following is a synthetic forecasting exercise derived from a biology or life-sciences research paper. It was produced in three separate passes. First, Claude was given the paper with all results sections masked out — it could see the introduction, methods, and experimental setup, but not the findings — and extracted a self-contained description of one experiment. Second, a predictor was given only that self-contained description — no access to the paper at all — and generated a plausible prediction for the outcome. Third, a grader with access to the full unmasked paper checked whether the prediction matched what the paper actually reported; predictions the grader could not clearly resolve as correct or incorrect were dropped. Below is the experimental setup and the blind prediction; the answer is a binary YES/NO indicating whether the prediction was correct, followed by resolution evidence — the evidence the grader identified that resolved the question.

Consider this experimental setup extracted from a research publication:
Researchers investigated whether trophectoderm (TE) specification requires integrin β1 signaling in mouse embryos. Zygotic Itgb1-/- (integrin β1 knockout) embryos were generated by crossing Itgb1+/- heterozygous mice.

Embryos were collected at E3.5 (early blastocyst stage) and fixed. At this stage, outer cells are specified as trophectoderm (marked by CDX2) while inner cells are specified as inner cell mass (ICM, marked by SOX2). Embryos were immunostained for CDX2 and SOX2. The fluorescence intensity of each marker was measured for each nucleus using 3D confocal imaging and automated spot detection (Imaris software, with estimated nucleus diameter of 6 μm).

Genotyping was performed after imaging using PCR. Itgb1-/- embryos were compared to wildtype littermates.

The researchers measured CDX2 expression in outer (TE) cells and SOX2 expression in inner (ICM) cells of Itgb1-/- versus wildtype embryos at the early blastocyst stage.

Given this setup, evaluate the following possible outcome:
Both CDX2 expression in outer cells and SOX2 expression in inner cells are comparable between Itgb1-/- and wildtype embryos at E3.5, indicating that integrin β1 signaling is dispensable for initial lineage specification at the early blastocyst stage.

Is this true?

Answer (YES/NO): YES